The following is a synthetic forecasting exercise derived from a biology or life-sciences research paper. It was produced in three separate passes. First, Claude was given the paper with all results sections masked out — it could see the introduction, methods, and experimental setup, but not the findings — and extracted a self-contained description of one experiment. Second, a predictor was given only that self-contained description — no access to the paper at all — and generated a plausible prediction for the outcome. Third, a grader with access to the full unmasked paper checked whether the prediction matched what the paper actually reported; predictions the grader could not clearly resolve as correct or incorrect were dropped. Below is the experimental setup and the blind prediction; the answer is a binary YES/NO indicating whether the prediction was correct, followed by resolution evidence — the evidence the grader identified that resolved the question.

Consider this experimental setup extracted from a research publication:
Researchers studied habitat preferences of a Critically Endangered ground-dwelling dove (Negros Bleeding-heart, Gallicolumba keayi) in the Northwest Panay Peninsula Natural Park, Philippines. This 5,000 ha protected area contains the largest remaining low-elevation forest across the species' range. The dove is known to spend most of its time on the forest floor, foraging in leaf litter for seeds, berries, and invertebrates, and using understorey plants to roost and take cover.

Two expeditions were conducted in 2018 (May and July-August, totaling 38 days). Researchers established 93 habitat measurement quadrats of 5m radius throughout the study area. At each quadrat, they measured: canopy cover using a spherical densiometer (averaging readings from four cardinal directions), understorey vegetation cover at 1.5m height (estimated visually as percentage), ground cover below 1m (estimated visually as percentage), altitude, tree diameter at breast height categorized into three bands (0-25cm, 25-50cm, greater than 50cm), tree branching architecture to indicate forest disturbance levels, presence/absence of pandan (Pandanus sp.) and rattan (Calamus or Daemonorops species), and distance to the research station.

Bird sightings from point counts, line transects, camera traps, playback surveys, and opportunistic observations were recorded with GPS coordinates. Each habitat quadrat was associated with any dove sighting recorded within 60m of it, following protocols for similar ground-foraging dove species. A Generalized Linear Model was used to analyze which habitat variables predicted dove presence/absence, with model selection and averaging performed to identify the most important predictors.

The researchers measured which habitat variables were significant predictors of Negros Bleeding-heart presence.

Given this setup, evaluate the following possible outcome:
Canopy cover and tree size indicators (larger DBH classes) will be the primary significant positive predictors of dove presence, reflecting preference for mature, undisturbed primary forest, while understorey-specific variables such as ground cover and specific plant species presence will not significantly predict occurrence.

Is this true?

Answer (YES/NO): NO